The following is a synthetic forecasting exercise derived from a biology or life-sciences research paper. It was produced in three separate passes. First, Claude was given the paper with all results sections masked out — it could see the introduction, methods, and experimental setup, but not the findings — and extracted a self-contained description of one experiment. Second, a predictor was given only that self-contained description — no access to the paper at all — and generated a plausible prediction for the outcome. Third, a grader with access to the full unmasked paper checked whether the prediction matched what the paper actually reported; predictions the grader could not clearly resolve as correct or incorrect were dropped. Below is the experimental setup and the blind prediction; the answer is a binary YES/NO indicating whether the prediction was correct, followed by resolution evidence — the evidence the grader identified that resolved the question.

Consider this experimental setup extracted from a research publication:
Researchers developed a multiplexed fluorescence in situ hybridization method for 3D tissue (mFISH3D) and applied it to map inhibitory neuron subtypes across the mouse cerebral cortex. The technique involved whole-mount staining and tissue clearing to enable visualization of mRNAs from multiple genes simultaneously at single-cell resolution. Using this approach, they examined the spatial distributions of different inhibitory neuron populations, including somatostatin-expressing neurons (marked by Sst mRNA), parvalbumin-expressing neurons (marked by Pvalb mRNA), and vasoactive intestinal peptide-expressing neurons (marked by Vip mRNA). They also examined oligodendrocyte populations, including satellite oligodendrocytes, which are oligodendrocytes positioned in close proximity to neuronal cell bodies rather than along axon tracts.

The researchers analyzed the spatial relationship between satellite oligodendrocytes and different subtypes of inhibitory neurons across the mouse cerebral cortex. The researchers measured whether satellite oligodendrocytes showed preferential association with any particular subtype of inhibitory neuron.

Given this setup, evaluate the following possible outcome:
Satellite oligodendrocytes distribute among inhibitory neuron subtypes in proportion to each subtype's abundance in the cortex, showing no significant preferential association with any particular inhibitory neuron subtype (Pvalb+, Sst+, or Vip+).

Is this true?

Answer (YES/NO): NO